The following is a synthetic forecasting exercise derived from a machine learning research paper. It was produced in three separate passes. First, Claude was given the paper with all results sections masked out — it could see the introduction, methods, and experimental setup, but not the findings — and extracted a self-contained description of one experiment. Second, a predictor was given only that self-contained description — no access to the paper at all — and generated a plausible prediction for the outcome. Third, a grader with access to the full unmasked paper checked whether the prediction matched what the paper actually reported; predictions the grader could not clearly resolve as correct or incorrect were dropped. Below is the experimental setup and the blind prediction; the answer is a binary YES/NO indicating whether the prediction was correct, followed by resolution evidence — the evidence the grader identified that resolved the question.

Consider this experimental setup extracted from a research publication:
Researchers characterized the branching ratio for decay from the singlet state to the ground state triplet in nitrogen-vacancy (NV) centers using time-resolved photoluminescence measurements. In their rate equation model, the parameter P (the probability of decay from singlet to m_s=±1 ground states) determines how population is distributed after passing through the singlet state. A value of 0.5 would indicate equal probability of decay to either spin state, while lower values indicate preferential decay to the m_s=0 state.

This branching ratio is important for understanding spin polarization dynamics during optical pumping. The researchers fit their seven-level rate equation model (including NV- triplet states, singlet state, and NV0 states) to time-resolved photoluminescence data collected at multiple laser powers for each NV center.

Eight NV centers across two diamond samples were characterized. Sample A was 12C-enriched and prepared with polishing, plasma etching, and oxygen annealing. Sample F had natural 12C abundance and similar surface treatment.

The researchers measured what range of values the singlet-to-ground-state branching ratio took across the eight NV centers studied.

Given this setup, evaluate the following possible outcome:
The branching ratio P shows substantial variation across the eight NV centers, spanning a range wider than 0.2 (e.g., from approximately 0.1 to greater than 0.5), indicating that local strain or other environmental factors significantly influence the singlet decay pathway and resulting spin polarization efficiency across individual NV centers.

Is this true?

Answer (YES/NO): NO